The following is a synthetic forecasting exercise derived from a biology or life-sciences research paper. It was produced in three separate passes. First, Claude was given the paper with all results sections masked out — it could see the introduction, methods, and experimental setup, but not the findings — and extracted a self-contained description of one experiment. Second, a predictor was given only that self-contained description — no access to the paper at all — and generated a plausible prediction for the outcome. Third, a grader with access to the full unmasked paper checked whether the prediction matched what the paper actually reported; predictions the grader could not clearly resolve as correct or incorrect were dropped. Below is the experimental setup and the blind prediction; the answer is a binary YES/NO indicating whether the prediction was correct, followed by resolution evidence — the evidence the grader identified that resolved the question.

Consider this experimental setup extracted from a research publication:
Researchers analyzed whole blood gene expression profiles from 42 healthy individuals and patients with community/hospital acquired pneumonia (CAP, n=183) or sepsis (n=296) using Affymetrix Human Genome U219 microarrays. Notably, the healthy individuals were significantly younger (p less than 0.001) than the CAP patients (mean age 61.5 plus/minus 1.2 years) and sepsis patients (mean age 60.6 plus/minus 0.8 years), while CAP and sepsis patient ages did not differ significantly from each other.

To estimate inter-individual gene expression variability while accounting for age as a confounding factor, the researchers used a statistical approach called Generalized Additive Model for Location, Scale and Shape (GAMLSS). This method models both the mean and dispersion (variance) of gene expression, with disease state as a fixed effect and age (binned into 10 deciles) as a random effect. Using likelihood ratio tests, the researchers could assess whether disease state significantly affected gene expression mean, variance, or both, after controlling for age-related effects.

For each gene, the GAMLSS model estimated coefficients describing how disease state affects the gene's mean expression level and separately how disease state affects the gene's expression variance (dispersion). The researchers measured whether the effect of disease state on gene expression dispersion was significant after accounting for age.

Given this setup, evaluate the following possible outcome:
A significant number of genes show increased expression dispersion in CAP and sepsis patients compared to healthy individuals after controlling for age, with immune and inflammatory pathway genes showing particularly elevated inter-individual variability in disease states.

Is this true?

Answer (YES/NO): NO